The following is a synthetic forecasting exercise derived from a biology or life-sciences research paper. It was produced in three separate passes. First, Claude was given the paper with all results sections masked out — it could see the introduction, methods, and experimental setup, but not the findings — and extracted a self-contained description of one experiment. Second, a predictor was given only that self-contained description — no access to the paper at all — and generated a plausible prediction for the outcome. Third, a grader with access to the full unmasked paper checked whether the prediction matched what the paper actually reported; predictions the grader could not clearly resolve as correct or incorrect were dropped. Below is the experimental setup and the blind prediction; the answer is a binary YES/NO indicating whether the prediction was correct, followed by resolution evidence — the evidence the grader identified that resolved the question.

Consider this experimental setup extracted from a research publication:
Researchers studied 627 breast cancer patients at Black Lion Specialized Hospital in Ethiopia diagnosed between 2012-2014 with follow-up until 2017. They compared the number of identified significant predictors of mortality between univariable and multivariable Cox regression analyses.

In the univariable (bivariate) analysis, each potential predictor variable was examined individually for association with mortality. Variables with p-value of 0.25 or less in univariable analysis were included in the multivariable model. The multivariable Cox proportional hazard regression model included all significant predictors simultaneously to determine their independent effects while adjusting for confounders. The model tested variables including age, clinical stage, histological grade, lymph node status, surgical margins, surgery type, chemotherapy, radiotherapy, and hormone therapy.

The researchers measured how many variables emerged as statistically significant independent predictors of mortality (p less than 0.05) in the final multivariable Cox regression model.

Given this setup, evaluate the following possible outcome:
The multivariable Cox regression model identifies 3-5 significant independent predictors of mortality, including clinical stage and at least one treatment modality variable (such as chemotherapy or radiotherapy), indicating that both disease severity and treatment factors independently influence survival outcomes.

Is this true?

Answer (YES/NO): NO